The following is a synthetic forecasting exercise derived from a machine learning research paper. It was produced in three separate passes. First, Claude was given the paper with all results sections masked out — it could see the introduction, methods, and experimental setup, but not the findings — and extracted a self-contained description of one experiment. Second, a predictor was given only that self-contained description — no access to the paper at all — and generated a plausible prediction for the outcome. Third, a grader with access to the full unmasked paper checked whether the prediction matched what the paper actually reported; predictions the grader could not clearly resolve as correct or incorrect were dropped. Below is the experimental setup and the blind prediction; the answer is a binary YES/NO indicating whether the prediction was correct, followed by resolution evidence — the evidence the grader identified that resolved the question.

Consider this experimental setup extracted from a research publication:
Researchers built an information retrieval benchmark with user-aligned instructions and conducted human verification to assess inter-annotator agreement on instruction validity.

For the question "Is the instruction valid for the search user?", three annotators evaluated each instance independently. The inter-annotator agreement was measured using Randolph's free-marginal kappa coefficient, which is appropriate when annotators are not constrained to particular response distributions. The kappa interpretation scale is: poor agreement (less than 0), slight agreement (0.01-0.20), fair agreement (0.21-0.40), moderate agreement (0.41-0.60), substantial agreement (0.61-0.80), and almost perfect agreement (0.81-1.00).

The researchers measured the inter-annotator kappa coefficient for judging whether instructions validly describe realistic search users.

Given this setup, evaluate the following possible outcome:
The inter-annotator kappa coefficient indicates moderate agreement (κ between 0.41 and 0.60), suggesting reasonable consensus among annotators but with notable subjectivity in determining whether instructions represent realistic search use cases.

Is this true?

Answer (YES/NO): NO